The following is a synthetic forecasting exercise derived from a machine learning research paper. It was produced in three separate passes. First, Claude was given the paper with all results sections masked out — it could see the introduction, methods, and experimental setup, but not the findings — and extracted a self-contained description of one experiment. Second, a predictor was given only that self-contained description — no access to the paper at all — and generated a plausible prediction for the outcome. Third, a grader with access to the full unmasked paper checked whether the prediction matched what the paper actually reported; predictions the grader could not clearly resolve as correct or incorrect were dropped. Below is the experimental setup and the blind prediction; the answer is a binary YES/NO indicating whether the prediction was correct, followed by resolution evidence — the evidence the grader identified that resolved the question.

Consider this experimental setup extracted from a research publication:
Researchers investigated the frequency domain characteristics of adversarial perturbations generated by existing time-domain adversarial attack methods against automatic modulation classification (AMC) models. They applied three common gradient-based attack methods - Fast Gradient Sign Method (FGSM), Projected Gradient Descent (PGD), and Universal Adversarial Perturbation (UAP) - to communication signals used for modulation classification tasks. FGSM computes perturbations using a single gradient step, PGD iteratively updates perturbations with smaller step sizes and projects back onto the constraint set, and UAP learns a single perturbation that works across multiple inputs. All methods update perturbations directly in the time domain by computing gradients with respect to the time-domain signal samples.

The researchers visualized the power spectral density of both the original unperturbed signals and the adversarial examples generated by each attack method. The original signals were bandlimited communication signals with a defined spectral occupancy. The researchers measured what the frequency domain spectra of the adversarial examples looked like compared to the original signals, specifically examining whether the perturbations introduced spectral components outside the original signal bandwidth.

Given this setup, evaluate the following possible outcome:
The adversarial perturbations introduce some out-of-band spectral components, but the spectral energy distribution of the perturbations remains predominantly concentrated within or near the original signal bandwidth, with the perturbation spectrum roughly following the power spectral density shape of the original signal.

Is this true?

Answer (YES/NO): NO